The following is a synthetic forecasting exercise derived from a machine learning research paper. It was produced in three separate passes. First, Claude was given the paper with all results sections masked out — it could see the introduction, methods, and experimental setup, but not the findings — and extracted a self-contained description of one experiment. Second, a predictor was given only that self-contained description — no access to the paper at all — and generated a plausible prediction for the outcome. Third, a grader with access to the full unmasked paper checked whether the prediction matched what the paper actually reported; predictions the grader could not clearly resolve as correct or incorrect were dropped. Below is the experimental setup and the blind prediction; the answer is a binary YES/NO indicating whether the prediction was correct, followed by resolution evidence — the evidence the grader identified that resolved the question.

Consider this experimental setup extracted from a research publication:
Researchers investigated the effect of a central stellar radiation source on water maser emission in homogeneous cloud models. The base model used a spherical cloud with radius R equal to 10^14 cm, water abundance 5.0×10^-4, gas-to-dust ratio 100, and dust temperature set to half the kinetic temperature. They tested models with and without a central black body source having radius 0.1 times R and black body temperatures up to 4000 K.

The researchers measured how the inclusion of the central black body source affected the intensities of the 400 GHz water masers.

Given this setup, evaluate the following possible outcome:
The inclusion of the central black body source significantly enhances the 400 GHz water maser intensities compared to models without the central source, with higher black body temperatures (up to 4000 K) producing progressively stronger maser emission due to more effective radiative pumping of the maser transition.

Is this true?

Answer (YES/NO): NO